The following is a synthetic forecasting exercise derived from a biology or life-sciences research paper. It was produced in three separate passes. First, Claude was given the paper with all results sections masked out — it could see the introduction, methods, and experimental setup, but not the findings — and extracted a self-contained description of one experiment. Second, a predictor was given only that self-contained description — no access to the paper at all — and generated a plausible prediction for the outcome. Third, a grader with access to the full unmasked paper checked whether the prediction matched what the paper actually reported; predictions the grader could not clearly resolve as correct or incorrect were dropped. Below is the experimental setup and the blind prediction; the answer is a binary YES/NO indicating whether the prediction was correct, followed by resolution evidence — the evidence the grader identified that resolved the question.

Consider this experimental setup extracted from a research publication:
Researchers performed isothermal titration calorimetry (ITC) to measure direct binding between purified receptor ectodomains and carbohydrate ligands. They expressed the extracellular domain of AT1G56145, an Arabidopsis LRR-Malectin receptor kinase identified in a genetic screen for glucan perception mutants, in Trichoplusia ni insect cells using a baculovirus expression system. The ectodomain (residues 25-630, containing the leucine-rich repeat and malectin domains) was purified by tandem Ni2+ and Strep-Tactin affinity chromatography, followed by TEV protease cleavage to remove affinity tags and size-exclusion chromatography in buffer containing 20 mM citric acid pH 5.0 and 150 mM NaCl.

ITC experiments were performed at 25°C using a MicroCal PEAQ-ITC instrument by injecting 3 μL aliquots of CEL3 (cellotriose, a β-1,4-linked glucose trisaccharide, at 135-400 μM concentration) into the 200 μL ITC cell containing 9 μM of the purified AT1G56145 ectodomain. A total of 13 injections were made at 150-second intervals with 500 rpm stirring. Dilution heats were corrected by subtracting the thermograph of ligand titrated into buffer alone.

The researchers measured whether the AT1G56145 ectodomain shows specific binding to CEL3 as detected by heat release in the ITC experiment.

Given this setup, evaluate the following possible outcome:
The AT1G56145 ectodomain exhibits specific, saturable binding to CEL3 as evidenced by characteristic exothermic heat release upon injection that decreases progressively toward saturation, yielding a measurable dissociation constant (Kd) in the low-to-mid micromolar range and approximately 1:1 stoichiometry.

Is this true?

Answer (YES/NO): YES